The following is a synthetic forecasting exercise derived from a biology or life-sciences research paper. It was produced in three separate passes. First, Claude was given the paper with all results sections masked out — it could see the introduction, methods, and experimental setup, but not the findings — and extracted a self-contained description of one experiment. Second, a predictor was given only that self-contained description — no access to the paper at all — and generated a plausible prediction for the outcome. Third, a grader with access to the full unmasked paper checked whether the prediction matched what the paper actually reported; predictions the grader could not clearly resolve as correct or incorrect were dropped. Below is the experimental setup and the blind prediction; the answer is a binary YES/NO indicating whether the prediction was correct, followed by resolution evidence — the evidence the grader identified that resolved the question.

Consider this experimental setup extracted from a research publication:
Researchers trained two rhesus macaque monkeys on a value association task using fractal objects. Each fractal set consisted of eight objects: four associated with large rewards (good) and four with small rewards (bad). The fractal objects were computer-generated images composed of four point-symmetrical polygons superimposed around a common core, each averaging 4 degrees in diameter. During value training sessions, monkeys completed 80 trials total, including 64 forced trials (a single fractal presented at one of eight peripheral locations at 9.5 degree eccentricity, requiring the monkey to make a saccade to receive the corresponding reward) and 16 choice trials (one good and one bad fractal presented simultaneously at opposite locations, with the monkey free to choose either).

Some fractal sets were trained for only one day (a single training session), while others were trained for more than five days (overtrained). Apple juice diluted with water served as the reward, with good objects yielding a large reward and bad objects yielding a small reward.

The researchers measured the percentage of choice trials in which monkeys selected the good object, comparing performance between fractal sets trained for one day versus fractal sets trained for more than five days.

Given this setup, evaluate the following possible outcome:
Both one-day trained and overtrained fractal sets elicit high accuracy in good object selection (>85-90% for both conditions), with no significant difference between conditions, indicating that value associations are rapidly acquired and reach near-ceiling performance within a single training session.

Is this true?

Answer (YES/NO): NO